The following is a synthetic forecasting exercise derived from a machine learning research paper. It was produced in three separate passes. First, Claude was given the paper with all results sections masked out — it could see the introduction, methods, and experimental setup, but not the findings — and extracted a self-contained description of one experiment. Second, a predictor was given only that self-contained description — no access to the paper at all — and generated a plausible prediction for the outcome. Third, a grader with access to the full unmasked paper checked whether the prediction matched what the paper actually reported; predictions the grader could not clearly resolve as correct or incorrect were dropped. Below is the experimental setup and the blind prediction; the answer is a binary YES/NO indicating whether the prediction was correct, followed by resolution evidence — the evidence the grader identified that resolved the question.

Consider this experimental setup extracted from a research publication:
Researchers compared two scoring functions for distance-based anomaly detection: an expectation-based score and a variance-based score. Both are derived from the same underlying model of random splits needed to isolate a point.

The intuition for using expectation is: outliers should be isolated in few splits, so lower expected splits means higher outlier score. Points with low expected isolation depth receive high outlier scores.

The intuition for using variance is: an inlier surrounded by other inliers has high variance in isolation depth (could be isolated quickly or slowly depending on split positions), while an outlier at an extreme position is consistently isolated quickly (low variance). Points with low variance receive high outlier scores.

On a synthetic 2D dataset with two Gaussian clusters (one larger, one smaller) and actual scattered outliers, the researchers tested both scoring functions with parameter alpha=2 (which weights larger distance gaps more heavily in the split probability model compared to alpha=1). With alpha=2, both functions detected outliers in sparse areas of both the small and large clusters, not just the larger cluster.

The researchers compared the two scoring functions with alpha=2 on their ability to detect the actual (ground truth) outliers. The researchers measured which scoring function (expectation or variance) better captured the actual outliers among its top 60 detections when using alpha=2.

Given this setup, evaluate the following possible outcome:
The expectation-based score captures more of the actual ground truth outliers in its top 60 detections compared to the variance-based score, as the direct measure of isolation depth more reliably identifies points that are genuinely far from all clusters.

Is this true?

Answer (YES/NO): NO